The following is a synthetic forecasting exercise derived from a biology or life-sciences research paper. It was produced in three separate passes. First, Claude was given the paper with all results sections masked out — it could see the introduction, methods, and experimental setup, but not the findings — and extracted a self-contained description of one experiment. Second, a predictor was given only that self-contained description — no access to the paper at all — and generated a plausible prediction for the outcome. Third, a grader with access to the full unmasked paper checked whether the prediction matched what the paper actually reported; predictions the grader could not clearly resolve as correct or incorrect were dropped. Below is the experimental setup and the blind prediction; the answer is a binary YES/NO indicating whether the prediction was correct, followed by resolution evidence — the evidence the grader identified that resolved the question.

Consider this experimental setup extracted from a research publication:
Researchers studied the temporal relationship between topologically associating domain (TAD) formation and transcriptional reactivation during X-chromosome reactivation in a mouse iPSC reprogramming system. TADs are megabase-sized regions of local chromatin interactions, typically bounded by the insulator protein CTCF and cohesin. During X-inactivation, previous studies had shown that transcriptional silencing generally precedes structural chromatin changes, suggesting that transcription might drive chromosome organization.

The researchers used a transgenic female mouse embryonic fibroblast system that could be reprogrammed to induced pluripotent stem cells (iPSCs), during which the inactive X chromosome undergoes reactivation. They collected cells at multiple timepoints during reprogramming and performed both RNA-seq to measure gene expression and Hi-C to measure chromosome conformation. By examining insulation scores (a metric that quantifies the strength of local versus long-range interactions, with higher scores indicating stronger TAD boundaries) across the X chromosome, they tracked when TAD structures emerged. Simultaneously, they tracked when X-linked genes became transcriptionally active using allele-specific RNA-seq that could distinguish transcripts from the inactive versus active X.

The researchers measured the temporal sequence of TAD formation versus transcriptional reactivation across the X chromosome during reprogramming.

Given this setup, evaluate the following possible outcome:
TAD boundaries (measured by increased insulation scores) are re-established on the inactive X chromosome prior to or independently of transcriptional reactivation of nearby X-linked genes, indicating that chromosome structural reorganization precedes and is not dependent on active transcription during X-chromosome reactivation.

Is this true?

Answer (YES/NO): YES